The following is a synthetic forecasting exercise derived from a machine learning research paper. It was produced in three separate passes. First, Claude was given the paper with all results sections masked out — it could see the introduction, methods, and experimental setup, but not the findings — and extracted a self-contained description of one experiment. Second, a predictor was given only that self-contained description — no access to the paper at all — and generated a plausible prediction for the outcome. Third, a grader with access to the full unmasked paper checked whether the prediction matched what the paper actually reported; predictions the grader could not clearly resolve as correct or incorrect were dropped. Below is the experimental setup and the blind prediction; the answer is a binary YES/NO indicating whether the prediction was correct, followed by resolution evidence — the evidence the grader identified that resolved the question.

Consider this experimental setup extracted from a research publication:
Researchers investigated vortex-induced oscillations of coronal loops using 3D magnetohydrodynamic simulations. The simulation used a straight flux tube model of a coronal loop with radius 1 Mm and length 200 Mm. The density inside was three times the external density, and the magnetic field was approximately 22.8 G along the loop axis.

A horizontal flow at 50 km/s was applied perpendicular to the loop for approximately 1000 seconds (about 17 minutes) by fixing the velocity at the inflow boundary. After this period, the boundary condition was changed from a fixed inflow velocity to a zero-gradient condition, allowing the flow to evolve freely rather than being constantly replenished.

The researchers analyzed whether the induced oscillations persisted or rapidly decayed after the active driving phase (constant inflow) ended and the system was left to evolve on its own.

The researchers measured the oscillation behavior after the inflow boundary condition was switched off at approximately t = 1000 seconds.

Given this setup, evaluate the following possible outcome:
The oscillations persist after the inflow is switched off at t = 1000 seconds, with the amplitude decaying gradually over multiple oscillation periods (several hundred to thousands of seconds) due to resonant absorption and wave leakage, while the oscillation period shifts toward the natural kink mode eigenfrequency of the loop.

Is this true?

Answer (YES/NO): NO